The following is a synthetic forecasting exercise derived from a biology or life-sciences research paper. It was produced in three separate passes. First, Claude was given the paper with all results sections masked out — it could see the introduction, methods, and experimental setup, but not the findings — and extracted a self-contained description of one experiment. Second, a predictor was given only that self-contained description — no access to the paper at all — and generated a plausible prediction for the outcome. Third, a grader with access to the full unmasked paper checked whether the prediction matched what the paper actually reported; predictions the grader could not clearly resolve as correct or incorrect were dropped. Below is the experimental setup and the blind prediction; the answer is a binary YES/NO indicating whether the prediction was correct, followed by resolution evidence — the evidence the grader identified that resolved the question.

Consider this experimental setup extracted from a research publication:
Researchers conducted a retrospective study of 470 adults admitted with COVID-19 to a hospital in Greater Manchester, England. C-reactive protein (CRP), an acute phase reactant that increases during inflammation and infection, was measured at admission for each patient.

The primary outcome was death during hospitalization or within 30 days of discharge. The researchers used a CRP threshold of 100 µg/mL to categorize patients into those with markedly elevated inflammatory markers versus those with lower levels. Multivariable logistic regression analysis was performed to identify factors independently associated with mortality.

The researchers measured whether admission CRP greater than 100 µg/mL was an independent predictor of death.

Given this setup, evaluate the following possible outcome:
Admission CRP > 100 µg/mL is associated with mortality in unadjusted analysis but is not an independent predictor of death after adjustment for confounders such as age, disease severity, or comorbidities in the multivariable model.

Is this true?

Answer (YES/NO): NO